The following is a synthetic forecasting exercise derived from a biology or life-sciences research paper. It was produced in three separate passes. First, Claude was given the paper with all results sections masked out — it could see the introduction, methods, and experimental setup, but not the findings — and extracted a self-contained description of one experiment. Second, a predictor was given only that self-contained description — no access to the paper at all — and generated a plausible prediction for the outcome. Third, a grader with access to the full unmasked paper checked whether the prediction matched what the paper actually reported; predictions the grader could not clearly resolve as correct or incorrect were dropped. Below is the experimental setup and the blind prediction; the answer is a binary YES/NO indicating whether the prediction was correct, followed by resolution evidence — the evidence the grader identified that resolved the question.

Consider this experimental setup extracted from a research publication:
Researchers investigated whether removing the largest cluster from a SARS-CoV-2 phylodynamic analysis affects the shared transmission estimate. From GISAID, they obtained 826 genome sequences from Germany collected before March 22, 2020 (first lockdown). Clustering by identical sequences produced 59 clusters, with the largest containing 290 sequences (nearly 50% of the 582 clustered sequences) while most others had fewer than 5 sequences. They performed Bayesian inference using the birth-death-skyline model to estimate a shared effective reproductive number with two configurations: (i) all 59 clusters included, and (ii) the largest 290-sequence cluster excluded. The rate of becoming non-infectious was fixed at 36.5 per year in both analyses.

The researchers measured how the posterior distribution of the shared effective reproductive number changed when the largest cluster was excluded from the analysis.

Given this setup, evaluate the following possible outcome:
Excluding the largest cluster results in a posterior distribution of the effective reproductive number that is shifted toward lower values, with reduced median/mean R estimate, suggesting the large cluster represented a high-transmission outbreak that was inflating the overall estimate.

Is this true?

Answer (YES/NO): YES